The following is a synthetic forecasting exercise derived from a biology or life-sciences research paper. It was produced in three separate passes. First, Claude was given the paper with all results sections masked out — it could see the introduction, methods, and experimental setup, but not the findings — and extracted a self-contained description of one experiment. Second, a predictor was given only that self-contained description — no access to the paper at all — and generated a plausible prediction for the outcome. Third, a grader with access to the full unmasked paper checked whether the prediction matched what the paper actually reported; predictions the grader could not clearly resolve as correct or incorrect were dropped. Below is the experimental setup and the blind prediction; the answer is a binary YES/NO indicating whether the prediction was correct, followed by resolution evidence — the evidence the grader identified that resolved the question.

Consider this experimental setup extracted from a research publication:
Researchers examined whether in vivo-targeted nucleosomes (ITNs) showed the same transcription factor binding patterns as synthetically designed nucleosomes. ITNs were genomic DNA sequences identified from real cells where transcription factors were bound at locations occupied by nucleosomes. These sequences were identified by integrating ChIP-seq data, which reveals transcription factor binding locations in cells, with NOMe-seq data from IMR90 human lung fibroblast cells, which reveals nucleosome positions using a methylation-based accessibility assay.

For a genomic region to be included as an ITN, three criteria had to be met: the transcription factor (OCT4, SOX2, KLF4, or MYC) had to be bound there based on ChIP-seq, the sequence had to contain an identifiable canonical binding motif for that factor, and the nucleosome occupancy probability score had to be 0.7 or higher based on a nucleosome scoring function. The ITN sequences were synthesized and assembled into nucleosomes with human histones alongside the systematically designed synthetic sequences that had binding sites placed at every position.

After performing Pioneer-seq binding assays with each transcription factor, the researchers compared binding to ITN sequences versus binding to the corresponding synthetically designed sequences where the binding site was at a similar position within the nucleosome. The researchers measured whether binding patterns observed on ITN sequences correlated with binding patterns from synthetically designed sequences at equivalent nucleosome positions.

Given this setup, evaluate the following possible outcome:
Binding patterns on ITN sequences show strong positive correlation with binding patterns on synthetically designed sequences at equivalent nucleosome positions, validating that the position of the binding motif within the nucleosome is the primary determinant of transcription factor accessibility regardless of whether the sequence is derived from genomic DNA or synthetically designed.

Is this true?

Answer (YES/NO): YES